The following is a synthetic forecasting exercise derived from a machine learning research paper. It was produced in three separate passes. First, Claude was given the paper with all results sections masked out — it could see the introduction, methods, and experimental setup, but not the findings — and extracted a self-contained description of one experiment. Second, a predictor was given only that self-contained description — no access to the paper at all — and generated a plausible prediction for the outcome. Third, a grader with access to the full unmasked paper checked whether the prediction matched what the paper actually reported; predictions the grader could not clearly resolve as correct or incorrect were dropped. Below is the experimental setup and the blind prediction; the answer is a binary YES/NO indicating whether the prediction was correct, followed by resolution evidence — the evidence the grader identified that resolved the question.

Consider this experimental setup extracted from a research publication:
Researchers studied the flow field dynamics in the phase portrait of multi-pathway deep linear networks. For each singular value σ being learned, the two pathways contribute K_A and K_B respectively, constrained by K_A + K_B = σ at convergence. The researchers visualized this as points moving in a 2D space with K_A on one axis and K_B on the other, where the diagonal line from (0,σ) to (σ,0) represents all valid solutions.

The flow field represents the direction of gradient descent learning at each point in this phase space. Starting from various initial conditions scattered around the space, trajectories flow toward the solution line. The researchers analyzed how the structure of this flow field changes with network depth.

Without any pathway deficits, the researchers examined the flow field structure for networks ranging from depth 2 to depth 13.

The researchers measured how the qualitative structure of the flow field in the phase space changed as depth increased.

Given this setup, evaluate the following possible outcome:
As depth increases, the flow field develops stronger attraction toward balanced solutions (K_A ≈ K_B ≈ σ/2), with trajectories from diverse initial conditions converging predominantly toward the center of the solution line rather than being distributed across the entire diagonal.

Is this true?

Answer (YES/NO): NO